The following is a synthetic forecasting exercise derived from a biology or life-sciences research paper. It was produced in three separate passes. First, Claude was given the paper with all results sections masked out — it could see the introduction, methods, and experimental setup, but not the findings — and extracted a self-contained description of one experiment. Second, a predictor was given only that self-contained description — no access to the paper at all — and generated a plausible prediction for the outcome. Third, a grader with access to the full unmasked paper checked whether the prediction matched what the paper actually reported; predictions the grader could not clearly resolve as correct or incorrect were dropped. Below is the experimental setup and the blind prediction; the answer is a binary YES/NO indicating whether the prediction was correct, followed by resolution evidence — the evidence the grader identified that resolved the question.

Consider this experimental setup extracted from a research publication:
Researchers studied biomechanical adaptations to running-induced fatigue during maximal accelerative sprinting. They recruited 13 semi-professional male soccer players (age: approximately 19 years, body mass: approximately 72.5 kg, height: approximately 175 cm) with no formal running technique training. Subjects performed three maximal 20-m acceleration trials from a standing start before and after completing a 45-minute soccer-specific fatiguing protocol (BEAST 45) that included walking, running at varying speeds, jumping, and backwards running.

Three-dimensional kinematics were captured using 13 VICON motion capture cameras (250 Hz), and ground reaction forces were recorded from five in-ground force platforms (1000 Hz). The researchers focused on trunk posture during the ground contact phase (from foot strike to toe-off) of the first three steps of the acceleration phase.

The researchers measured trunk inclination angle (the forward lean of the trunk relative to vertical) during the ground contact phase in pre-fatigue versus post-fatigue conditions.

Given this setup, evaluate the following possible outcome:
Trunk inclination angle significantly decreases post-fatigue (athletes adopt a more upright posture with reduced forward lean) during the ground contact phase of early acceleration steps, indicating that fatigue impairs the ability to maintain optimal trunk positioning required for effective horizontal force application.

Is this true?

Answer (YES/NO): NO